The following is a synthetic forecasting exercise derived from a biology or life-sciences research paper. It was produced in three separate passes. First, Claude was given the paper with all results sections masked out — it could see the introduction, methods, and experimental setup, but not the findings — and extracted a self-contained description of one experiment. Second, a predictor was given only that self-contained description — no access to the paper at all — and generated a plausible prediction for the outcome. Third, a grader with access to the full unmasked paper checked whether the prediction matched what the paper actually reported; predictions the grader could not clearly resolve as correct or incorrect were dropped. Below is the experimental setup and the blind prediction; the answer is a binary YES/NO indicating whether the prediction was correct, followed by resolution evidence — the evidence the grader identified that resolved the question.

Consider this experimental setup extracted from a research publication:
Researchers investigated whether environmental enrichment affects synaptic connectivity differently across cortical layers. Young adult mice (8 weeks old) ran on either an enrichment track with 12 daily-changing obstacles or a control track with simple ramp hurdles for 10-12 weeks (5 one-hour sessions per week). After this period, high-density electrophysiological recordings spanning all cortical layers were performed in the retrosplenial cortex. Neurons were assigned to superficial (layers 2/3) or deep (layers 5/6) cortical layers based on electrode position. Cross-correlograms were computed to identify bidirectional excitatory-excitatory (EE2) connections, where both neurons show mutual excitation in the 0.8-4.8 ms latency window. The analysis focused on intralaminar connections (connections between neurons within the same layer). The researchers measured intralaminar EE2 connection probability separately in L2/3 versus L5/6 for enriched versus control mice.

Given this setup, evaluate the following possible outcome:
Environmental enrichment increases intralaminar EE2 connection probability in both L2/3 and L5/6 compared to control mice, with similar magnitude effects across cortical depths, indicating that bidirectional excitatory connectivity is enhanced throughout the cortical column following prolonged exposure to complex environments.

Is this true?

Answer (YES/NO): NO